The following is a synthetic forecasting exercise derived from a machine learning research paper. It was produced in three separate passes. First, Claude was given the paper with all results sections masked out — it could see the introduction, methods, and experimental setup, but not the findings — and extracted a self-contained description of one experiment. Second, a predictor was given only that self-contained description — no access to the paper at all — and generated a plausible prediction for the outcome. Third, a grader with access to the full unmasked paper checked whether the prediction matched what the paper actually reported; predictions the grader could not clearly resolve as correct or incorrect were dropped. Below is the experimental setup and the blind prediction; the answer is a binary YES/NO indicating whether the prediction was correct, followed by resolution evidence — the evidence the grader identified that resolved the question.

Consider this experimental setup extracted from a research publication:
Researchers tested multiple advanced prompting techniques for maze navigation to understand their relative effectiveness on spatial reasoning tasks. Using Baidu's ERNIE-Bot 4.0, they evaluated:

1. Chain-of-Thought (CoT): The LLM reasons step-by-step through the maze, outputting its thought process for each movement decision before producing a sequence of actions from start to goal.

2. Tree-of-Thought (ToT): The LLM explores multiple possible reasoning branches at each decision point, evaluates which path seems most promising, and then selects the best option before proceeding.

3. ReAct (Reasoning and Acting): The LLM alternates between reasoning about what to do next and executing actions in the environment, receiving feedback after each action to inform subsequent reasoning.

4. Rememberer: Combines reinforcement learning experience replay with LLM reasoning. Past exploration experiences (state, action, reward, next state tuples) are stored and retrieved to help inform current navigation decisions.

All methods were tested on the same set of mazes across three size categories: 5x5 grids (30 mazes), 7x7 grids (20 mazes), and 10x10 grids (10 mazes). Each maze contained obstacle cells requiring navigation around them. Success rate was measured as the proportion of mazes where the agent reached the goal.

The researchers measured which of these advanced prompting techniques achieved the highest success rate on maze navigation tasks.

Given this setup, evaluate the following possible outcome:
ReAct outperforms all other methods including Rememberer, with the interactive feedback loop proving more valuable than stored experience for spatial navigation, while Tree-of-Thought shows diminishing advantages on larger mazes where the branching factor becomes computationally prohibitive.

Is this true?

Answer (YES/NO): NO